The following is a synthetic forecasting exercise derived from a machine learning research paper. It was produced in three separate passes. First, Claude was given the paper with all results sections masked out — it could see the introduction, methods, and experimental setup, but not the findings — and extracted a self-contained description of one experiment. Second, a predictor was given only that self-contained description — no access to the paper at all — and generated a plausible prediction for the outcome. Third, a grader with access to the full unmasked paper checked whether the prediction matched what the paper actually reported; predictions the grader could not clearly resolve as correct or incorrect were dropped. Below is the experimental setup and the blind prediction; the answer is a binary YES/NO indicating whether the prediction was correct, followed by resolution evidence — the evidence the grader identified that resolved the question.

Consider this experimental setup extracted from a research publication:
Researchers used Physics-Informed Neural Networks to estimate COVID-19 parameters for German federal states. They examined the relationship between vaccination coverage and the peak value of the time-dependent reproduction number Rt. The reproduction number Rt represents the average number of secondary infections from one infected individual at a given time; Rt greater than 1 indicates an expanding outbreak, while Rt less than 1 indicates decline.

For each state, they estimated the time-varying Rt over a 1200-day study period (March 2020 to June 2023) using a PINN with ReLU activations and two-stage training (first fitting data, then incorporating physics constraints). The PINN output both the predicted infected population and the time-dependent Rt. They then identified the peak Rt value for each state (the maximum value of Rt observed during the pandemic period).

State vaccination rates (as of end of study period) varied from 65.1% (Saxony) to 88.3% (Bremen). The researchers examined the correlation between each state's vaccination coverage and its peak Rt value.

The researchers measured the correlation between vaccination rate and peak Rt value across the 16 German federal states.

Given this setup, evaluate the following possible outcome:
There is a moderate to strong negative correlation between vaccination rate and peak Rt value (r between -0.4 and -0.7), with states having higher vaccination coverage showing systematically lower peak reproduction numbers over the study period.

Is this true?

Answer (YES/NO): YES